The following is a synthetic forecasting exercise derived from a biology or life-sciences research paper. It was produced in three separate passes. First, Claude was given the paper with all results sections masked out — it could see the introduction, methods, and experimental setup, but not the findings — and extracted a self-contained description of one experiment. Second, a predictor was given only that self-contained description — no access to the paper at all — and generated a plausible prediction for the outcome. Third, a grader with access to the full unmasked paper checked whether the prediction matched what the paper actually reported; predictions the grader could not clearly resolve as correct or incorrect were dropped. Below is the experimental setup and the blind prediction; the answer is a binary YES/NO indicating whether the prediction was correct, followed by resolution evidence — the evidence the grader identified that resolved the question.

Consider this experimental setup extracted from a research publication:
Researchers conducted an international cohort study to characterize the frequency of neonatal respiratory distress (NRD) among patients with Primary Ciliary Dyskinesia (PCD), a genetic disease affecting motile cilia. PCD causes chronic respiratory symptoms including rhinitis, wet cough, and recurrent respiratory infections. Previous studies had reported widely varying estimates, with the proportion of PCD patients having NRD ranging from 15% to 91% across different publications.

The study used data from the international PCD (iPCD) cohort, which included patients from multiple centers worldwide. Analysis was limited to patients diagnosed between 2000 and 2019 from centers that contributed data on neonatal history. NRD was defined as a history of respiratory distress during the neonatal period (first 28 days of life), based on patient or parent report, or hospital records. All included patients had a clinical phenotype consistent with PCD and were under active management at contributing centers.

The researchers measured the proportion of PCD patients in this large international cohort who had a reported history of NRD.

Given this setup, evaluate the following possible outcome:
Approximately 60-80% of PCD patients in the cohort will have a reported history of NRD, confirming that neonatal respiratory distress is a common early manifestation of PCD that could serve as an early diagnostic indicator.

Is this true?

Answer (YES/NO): NO